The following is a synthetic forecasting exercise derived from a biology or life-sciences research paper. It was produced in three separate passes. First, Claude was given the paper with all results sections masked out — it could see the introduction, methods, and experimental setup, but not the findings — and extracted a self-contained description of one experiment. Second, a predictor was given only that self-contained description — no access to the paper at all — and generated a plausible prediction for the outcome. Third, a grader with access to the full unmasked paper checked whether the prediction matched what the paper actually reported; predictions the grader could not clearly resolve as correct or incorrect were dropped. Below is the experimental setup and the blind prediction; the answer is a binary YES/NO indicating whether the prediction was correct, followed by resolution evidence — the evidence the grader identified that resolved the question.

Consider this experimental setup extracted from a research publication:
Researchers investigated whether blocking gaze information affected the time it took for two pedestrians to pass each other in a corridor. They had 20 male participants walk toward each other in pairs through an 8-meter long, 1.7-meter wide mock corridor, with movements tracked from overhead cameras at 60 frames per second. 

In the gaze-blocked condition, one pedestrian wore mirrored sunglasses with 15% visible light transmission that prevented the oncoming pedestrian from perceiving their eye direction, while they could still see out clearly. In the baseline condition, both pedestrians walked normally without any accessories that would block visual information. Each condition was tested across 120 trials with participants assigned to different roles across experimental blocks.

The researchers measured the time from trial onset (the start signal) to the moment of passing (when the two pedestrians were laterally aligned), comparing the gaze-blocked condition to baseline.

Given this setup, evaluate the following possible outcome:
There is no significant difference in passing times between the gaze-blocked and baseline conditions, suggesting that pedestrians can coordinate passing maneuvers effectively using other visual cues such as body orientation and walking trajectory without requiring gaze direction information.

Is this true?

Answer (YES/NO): YES